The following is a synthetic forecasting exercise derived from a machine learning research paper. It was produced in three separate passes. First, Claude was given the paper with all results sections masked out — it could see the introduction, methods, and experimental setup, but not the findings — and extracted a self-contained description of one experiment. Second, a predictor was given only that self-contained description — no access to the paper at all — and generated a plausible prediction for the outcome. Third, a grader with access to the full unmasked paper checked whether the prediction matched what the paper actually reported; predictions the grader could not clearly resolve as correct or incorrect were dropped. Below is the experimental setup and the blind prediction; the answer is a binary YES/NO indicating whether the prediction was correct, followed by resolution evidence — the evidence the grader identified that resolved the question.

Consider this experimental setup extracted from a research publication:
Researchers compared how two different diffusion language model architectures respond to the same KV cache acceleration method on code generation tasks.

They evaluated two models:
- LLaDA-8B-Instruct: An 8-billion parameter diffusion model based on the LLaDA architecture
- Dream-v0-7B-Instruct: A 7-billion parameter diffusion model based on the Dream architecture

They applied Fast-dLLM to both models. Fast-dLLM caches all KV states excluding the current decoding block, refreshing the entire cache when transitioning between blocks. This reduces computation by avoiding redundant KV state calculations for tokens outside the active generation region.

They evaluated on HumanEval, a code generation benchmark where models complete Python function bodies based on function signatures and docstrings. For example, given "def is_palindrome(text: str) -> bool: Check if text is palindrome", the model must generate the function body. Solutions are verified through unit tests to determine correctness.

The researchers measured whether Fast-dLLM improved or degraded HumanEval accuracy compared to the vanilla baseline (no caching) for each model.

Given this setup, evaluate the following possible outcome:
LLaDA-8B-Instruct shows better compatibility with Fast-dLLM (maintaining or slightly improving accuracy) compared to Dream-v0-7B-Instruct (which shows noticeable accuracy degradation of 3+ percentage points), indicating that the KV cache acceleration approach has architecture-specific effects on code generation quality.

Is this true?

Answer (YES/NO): YES